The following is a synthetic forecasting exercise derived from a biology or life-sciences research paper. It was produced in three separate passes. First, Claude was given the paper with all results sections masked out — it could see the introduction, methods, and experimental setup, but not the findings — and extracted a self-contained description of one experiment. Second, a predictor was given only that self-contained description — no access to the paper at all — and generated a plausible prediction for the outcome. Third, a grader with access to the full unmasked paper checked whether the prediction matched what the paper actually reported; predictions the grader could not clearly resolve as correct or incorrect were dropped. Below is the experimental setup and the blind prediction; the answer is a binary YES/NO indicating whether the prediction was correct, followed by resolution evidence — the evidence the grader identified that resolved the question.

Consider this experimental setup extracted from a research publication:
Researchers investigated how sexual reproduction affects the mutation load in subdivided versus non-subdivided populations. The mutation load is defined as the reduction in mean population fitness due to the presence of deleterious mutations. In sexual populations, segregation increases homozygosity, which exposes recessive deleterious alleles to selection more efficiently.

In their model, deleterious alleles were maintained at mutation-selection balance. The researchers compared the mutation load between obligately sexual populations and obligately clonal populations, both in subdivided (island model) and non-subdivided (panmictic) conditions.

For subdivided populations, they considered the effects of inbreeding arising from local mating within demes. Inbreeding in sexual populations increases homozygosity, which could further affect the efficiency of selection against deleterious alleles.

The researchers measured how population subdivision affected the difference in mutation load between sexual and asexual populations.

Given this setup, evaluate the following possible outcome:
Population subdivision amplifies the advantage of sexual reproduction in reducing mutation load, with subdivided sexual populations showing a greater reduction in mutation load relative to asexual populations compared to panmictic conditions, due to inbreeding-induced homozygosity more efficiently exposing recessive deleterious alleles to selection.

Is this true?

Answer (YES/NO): NO